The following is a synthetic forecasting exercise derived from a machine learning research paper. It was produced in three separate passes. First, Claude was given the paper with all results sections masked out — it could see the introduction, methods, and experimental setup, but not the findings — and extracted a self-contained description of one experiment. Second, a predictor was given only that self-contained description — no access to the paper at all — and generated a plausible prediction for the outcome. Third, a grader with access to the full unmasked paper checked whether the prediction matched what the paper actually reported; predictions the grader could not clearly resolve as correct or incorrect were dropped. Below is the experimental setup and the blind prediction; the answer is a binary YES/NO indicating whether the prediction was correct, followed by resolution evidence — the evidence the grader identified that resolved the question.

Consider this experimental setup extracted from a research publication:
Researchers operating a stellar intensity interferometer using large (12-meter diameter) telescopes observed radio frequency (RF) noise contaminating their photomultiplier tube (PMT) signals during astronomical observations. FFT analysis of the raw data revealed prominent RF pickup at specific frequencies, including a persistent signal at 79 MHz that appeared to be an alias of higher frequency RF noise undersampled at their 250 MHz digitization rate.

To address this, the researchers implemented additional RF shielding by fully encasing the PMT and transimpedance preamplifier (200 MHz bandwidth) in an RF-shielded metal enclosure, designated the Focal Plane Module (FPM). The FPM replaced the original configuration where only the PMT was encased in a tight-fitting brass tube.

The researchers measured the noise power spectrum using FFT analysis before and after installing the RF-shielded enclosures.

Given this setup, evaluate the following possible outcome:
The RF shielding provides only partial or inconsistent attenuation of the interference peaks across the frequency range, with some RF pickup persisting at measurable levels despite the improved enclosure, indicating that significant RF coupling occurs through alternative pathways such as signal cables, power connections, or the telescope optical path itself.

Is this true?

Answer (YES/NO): NO